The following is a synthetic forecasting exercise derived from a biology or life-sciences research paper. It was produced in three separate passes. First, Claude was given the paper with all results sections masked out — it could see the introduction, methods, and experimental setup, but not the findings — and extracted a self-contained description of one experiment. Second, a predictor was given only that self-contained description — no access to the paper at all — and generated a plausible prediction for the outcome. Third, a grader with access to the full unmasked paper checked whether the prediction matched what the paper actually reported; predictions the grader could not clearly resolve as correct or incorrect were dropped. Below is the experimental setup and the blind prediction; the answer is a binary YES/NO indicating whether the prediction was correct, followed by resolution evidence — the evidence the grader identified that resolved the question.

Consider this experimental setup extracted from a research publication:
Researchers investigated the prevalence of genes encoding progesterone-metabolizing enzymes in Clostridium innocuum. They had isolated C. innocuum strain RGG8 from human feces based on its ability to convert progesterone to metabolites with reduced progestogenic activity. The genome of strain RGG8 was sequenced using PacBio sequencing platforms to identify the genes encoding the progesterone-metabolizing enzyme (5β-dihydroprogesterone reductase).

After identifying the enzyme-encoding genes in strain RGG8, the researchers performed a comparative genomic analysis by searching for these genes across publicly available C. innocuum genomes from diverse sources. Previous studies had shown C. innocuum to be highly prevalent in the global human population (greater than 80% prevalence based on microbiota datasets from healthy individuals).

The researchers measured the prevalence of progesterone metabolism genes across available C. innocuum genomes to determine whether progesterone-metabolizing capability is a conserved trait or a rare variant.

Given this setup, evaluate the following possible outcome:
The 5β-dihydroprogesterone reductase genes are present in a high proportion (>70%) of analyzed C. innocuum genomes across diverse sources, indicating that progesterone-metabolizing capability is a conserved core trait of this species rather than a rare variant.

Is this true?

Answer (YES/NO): YES